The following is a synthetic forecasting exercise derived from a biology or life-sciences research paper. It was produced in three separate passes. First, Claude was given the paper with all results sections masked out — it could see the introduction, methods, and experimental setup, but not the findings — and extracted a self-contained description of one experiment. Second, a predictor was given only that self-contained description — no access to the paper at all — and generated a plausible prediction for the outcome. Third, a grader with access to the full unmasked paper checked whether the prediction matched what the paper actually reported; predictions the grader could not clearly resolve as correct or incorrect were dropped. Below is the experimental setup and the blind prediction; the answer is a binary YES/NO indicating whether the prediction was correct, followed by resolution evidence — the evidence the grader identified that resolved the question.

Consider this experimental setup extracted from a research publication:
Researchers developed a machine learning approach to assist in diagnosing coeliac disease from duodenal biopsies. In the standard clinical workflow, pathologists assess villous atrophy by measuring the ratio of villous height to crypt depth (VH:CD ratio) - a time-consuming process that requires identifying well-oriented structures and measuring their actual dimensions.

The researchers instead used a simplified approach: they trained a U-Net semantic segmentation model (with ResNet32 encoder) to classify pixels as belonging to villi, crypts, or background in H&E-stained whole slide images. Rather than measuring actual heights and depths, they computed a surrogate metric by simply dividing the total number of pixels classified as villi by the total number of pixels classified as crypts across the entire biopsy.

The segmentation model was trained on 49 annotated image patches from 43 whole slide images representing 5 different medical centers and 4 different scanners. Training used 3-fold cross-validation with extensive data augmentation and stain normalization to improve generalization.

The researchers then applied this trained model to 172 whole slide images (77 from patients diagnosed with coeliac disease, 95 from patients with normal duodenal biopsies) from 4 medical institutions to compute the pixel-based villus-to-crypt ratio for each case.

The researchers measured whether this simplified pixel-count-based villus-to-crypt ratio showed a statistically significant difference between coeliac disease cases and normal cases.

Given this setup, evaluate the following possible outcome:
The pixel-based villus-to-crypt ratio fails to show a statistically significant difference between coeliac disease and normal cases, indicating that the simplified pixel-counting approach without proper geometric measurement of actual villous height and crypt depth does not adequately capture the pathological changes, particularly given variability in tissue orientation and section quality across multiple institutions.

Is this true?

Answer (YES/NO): NO